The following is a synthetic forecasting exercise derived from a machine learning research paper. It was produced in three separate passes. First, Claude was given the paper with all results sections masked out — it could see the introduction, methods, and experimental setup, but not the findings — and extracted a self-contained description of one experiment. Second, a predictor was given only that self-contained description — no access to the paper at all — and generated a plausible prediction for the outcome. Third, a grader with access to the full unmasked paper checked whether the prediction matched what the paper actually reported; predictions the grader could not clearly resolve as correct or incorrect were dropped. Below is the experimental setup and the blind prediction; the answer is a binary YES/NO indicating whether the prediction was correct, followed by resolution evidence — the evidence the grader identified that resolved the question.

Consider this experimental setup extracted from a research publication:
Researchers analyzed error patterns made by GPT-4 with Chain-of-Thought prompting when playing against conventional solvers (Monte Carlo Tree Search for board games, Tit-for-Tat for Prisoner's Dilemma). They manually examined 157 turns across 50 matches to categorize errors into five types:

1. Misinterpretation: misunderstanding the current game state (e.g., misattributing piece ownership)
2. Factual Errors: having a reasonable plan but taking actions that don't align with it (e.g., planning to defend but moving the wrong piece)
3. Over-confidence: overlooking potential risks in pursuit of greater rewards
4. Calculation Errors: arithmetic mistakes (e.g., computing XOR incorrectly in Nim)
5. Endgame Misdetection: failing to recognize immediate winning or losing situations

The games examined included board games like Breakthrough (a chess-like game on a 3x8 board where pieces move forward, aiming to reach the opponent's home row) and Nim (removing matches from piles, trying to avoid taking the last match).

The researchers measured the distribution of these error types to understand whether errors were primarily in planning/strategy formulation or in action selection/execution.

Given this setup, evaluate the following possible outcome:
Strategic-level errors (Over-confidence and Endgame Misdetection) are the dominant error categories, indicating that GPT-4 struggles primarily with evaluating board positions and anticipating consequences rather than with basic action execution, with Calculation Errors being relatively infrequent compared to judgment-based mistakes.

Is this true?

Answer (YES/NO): NO